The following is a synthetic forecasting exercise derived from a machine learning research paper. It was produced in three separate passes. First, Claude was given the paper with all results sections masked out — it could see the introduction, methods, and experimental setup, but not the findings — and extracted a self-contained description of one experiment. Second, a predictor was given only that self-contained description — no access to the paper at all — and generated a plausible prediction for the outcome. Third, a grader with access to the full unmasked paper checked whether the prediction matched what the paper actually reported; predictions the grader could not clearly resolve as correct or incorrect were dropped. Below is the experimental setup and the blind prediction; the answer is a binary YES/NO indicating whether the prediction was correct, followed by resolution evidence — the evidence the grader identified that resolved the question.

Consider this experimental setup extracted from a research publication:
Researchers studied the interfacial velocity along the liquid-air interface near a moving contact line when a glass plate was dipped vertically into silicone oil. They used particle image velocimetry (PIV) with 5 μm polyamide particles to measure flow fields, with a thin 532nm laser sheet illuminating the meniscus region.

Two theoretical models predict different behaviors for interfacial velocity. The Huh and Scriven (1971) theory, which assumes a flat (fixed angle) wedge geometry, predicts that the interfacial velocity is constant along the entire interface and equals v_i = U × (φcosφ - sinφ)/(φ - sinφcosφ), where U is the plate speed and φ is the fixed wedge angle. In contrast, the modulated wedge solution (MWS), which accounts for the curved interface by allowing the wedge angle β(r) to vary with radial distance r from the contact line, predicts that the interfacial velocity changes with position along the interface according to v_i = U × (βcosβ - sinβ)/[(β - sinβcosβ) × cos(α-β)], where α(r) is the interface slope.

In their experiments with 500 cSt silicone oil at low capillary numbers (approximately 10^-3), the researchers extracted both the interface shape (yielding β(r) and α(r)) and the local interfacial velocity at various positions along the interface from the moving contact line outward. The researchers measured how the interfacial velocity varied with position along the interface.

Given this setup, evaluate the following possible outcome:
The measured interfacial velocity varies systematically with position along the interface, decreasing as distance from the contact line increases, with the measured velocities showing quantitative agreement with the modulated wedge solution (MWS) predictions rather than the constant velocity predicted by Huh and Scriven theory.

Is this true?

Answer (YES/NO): NO